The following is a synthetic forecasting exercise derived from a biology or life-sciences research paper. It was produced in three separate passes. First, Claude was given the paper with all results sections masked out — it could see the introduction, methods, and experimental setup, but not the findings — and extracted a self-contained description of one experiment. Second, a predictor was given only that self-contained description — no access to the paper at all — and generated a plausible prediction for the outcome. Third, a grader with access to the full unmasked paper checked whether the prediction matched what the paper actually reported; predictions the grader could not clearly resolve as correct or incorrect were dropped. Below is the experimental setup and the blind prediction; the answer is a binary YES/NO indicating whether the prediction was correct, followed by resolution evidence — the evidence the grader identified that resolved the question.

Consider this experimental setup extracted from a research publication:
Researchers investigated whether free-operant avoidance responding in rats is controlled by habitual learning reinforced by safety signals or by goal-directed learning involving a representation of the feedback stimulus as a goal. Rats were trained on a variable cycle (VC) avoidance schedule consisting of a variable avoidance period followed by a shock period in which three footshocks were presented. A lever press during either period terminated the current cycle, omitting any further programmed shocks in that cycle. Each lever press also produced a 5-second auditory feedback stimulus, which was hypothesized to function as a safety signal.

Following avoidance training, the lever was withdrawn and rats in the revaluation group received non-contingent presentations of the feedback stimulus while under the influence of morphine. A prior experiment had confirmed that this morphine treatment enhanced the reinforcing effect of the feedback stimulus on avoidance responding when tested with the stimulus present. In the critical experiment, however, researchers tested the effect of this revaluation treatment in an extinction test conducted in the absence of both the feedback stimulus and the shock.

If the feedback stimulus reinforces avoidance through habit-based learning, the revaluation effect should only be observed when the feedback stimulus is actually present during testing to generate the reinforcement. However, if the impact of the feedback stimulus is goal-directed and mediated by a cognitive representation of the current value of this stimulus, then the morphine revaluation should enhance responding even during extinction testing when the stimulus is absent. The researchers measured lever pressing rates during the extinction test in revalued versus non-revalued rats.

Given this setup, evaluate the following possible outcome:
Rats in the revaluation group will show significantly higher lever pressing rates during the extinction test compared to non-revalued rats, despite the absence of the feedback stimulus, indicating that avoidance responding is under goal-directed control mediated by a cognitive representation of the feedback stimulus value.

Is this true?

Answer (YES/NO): NO